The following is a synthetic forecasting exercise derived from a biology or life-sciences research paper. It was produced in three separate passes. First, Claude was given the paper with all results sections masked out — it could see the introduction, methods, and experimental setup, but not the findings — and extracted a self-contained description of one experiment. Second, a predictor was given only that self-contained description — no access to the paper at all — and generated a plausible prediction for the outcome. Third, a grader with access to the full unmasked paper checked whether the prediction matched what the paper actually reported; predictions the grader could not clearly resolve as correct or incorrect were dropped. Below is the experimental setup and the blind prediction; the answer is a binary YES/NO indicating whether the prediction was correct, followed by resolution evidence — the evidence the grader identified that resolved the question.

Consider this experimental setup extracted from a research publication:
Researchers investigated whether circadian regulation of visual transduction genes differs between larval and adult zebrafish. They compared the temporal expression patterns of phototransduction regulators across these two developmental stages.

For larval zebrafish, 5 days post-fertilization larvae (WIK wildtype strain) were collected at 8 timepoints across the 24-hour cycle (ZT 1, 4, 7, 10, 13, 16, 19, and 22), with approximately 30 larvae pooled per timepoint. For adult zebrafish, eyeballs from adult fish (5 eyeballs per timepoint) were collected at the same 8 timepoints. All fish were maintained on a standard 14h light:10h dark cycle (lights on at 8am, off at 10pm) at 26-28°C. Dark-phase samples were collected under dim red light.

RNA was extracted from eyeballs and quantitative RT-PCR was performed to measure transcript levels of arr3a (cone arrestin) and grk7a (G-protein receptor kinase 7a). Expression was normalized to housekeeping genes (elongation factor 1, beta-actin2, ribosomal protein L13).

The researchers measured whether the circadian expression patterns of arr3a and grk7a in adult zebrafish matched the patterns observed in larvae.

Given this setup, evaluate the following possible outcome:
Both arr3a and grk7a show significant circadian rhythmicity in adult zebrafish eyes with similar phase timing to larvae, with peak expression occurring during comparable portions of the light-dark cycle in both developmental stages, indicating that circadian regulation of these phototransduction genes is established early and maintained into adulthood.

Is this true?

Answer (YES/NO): YES